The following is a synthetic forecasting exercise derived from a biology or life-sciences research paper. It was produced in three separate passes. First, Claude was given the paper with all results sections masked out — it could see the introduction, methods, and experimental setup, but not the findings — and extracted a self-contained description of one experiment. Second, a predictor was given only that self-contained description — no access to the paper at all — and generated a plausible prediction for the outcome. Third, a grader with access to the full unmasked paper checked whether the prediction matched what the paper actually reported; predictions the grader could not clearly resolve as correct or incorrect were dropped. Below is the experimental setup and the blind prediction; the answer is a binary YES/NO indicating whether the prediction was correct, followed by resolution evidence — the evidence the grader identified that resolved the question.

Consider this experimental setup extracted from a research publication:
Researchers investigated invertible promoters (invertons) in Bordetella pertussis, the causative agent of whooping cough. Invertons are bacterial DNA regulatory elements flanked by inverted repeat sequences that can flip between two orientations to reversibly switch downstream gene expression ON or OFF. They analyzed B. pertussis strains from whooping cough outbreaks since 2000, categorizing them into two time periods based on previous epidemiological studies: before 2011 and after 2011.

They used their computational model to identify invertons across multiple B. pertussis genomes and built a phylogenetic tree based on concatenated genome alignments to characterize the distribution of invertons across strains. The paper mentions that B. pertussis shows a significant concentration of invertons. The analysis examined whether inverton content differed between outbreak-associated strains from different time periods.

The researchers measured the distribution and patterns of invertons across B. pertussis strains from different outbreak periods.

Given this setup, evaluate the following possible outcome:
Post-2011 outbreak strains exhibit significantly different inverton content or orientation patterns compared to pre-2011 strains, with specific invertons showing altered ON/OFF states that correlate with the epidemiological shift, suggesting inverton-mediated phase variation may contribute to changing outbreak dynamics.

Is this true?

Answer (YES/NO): NO